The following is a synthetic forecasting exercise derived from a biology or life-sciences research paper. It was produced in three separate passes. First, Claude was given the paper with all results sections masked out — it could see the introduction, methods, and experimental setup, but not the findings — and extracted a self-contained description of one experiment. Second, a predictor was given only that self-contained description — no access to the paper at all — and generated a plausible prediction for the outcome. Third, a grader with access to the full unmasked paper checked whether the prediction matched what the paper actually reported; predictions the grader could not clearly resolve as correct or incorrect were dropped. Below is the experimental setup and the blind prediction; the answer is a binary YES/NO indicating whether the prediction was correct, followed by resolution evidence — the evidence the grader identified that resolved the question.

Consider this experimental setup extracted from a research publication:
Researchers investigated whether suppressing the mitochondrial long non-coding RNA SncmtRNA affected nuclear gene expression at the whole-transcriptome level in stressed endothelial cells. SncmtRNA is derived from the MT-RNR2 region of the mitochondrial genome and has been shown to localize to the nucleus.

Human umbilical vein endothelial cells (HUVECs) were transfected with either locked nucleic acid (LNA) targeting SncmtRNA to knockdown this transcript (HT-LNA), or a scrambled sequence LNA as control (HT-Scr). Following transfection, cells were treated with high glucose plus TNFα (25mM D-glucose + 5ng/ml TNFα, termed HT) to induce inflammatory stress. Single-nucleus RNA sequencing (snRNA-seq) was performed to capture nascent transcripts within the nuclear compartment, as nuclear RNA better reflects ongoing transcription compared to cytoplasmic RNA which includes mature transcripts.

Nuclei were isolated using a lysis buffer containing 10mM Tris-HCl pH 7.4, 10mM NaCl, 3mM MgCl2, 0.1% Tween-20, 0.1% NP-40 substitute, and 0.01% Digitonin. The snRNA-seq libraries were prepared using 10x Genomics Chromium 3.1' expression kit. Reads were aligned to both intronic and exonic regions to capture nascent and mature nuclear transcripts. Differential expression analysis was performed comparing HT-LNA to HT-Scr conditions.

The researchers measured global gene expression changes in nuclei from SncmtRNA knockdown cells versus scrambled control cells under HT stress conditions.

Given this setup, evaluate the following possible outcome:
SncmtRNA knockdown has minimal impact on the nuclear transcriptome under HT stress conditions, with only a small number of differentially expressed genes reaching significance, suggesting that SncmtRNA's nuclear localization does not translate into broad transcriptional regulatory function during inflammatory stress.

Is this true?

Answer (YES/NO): NO